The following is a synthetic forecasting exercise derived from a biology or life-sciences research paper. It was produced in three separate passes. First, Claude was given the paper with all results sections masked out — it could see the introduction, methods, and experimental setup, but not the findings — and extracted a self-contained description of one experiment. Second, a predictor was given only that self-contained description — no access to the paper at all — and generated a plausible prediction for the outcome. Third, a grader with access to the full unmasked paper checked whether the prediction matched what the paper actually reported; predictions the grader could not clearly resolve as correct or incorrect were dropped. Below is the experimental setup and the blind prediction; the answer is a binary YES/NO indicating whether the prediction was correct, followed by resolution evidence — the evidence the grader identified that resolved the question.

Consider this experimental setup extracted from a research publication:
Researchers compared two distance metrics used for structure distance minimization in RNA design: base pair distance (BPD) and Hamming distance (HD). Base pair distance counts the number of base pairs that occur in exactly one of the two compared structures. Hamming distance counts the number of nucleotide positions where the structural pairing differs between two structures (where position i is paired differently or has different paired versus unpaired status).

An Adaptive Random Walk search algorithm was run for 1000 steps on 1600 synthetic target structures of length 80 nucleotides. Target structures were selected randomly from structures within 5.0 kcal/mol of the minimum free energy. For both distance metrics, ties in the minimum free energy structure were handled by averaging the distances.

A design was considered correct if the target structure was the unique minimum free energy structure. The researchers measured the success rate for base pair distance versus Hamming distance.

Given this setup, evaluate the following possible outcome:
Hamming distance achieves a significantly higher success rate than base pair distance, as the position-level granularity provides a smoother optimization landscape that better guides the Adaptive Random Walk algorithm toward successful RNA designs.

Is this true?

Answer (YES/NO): NO